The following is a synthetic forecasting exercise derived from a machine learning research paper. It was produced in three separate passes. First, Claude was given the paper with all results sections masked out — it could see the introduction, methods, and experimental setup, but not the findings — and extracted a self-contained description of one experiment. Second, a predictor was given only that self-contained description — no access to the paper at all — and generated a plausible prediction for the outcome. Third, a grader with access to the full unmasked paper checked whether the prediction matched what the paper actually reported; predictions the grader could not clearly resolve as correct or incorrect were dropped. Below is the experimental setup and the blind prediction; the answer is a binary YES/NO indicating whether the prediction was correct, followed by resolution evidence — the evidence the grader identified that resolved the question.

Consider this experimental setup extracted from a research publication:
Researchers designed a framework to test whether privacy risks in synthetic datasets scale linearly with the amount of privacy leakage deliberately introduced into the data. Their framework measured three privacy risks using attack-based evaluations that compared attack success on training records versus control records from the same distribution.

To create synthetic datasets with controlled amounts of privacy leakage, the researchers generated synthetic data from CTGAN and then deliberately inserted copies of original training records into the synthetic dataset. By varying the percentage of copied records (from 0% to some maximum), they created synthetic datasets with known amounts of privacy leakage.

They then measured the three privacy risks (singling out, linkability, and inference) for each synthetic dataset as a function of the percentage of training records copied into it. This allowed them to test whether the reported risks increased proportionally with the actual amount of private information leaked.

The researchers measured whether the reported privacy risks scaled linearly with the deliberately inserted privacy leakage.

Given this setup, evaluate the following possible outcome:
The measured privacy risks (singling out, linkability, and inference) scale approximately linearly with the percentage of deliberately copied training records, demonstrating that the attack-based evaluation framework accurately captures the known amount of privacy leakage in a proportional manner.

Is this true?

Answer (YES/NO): YES